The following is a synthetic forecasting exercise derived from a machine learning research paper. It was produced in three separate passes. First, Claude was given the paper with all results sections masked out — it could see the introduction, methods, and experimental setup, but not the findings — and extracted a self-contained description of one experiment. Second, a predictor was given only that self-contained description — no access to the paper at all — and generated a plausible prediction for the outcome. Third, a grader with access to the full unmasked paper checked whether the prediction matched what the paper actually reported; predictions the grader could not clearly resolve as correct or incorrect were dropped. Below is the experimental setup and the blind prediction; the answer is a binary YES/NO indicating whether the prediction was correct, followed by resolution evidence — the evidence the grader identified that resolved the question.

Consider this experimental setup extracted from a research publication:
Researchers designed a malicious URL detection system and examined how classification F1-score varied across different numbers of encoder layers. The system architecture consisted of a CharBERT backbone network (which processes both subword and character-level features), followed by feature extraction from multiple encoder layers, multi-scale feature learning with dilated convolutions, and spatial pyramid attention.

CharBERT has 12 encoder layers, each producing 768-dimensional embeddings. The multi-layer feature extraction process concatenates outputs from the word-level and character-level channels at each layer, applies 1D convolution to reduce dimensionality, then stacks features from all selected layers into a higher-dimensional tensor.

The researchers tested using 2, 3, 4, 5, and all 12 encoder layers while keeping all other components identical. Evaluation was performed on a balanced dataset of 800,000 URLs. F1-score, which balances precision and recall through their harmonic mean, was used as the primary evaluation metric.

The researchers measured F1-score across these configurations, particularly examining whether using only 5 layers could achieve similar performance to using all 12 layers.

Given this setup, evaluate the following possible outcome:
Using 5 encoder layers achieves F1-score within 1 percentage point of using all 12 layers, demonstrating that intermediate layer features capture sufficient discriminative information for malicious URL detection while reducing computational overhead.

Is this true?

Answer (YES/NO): NO